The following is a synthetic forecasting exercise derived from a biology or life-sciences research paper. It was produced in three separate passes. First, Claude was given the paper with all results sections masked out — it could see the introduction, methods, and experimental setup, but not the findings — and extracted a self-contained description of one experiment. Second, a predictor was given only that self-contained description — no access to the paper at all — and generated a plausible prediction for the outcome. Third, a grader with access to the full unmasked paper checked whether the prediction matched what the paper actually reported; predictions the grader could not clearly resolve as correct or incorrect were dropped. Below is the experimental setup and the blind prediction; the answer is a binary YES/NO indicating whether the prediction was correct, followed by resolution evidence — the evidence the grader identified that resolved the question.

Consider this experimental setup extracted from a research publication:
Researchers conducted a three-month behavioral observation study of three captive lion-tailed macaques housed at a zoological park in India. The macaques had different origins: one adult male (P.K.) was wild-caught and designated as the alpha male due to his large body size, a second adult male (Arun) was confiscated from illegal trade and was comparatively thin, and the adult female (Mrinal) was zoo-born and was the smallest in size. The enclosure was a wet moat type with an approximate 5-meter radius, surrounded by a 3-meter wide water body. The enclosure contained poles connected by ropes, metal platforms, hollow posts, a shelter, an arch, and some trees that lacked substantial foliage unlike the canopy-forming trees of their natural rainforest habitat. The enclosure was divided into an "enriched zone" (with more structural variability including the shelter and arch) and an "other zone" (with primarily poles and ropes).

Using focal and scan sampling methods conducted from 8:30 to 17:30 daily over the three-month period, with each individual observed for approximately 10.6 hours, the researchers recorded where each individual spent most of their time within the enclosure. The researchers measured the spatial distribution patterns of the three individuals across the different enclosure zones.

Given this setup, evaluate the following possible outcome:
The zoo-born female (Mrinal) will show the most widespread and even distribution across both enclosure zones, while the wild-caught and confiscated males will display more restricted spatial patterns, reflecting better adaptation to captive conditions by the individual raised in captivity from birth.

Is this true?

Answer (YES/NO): NO